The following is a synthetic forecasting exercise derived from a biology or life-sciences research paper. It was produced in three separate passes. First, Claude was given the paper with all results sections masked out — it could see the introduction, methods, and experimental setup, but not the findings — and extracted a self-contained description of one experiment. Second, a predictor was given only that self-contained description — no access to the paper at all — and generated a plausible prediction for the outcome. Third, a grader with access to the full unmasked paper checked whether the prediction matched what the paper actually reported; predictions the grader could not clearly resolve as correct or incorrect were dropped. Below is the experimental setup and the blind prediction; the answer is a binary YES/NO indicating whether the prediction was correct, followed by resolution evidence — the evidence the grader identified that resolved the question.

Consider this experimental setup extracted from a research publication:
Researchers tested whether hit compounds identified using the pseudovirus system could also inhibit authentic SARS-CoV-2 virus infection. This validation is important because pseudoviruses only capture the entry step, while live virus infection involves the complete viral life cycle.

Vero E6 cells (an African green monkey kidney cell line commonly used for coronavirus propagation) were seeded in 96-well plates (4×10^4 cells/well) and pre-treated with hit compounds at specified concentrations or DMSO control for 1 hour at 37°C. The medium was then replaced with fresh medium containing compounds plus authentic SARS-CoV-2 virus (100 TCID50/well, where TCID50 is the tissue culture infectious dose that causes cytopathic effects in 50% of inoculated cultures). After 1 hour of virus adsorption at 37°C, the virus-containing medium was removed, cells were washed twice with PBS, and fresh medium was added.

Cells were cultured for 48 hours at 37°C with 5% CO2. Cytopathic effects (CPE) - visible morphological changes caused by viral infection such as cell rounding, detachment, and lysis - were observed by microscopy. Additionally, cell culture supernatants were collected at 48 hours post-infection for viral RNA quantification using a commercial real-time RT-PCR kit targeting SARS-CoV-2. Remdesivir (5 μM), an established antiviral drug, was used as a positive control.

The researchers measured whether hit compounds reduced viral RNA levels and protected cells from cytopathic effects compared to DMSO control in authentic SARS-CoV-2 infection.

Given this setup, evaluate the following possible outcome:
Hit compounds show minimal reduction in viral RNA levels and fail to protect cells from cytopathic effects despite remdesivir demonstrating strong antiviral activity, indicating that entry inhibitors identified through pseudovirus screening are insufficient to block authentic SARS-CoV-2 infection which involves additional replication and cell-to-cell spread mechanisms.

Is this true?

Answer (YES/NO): NO